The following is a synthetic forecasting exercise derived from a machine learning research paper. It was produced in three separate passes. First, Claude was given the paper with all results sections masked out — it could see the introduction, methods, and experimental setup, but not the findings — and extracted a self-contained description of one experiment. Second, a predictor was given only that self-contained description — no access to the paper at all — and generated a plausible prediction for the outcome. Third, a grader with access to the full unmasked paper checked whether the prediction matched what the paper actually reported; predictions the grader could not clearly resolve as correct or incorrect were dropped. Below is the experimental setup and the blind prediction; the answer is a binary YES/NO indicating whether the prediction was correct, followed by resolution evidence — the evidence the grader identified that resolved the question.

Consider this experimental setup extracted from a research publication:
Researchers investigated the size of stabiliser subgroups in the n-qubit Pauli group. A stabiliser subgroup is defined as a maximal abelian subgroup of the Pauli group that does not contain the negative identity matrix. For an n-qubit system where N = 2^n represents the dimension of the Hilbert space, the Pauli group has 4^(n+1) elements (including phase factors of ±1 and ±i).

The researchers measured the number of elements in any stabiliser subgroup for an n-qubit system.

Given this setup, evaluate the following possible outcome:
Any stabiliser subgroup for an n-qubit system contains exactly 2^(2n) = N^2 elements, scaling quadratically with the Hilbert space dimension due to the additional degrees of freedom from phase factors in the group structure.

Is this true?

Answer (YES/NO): NO